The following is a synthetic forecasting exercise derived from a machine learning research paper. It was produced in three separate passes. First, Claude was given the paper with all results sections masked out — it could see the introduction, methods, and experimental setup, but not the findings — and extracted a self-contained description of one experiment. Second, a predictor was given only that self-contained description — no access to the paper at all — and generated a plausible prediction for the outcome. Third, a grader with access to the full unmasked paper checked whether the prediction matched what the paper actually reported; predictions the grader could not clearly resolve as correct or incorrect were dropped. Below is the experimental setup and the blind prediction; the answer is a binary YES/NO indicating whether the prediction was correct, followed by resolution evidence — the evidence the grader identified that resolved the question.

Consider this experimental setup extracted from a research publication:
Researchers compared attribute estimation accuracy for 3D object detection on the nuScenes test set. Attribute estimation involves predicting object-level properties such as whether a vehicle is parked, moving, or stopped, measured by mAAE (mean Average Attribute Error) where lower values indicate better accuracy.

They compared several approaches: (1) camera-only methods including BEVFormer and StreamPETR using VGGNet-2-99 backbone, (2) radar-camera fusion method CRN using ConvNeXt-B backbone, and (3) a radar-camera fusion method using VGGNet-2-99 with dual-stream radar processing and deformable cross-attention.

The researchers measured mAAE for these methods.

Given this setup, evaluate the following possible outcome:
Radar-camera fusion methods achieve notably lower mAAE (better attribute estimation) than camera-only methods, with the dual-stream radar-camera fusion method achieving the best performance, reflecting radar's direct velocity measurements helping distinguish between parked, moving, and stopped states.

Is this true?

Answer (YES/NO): NO